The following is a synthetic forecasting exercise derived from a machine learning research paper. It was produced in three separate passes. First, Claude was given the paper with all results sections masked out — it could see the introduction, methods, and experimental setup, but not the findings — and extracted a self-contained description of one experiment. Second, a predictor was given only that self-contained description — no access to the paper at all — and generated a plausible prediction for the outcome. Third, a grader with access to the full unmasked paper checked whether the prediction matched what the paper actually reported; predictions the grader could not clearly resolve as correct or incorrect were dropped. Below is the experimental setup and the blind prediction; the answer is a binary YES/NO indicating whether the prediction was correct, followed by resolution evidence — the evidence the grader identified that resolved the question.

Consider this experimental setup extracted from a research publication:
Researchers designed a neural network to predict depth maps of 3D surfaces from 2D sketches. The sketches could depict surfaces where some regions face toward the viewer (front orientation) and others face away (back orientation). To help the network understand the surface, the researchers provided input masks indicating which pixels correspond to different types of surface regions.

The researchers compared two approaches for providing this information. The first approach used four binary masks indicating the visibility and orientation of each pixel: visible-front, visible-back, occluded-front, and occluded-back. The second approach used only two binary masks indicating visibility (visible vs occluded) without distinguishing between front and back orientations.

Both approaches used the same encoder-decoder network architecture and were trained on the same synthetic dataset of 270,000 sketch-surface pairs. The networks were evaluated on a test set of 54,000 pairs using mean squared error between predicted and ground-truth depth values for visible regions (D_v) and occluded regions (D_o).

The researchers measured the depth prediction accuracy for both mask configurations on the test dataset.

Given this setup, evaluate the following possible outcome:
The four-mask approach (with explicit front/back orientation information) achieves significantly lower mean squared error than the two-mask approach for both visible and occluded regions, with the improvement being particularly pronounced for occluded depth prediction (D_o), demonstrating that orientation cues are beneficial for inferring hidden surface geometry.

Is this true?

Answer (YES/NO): YES